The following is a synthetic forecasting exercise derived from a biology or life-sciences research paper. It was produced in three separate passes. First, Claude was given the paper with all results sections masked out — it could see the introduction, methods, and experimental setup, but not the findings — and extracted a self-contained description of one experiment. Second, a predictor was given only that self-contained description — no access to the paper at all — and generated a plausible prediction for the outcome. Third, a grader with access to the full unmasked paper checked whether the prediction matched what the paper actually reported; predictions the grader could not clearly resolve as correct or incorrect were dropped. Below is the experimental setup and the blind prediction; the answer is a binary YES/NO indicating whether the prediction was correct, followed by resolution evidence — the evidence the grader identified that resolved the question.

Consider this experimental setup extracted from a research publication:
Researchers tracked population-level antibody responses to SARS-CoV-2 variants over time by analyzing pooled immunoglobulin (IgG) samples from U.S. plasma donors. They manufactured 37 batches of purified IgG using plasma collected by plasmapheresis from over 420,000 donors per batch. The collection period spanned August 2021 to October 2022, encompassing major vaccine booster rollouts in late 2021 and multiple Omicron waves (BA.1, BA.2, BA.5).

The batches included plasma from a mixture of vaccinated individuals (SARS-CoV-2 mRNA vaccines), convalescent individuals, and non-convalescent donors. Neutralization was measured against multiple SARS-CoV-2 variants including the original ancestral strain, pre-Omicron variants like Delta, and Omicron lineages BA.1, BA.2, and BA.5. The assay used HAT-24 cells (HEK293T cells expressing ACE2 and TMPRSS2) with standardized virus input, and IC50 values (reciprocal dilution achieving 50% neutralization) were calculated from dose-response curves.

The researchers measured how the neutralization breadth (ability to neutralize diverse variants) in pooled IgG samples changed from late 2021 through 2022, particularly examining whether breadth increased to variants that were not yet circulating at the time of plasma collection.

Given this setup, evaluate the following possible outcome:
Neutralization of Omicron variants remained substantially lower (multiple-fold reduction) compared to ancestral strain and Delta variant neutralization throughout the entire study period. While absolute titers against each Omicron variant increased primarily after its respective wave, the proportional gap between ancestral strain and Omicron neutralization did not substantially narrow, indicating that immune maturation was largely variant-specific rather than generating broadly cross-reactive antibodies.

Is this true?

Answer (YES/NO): NO